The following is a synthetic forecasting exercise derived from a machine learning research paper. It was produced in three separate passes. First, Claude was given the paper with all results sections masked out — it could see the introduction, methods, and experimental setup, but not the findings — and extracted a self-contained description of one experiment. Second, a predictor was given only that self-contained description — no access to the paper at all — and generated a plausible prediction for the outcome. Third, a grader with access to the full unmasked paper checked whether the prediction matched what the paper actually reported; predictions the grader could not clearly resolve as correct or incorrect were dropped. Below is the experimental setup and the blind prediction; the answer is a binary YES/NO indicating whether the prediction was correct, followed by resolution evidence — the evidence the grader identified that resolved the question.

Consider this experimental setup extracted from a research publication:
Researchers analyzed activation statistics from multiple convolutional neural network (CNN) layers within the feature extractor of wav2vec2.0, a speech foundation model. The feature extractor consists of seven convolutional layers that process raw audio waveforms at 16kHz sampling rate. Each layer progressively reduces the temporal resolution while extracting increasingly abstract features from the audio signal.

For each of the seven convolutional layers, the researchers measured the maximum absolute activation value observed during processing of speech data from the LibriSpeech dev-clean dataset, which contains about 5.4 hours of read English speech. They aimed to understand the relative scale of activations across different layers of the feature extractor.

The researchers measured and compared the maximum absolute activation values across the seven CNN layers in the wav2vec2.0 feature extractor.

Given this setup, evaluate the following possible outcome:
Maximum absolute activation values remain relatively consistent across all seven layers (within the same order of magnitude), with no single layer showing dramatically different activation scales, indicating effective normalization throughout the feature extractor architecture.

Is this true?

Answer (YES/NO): NO